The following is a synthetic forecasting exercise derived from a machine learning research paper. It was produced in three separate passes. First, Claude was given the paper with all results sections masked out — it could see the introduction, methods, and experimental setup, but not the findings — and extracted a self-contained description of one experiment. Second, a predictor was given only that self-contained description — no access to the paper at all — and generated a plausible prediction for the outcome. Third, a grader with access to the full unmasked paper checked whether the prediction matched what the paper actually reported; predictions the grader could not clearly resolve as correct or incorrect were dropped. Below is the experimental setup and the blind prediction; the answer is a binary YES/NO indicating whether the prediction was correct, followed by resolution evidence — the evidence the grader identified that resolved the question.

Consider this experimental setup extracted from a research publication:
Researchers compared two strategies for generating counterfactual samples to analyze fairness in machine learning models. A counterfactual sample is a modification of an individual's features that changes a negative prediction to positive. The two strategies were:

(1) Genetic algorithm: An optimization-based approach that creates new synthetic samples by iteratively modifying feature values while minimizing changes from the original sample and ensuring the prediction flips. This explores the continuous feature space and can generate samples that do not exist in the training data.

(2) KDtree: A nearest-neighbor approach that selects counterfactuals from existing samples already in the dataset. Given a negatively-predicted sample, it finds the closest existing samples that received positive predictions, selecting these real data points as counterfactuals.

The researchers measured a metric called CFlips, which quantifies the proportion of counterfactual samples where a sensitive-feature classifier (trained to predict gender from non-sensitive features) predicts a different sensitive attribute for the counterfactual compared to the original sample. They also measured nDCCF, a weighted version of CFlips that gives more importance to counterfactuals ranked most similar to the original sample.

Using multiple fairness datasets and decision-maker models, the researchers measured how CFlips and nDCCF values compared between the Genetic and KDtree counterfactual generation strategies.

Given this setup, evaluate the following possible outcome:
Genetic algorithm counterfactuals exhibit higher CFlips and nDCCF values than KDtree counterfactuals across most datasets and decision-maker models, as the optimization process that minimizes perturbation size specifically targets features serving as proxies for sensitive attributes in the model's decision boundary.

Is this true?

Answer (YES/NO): NO